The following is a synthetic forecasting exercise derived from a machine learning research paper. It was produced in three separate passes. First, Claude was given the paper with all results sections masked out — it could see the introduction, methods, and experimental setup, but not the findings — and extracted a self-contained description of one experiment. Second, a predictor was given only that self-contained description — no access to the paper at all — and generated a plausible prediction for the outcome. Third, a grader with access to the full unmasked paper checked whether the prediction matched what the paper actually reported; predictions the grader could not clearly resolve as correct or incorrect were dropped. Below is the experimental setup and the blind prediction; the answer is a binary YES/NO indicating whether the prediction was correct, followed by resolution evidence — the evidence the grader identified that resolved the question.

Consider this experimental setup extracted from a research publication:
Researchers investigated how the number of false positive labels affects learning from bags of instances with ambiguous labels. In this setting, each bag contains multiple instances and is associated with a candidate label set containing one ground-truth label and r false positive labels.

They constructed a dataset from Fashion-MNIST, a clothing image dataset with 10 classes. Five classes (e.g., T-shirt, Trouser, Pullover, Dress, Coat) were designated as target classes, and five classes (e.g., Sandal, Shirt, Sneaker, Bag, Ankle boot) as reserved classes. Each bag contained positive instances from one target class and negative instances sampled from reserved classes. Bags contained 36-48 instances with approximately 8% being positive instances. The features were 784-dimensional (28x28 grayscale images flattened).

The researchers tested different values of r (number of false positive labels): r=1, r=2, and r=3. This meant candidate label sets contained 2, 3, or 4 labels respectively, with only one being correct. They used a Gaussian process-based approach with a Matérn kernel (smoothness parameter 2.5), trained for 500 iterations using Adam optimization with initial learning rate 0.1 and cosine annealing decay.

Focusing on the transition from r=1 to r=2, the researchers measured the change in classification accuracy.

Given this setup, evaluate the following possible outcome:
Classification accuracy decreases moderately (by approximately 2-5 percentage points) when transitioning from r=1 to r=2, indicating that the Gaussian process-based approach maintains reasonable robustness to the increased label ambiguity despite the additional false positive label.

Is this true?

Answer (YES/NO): YES